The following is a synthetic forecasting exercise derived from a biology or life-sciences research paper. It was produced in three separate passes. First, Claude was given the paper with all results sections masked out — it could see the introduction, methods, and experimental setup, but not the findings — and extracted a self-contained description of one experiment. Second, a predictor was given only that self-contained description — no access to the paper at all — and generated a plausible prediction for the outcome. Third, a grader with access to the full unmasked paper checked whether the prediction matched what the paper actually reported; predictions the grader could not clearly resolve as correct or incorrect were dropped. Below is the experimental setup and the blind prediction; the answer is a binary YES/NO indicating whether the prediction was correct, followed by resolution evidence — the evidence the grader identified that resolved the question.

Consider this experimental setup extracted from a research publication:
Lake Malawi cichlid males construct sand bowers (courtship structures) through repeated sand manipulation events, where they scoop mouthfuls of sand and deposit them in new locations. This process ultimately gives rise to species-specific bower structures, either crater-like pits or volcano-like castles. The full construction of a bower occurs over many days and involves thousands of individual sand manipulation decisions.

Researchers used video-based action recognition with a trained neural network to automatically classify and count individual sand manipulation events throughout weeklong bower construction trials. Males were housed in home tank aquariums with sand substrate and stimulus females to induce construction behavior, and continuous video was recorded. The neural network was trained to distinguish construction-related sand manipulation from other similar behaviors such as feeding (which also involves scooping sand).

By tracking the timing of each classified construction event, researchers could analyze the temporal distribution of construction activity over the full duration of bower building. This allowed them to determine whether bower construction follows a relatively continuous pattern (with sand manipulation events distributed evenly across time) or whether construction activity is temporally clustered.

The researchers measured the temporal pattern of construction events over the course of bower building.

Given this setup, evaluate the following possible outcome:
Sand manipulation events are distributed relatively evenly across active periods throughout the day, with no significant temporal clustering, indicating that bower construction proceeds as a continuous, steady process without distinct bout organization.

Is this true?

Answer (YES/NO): NO